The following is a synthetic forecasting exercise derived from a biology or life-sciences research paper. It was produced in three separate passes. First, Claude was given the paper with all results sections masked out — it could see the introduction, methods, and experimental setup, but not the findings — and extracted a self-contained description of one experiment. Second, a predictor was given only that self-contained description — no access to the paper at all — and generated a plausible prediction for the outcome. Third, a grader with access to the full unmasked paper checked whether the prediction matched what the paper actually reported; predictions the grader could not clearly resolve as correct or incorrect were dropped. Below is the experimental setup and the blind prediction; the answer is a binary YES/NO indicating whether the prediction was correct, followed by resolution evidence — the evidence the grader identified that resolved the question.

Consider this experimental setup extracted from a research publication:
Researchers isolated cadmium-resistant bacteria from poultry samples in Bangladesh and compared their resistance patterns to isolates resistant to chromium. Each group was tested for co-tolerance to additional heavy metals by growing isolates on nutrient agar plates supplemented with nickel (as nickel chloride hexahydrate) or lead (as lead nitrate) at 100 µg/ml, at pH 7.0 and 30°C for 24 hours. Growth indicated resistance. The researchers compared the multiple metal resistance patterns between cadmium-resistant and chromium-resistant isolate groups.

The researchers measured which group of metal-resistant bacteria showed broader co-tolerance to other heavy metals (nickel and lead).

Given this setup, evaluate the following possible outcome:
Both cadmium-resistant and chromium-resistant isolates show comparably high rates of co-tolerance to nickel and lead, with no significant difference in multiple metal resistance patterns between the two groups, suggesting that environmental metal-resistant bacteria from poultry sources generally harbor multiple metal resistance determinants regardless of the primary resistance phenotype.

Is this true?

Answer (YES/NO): NO